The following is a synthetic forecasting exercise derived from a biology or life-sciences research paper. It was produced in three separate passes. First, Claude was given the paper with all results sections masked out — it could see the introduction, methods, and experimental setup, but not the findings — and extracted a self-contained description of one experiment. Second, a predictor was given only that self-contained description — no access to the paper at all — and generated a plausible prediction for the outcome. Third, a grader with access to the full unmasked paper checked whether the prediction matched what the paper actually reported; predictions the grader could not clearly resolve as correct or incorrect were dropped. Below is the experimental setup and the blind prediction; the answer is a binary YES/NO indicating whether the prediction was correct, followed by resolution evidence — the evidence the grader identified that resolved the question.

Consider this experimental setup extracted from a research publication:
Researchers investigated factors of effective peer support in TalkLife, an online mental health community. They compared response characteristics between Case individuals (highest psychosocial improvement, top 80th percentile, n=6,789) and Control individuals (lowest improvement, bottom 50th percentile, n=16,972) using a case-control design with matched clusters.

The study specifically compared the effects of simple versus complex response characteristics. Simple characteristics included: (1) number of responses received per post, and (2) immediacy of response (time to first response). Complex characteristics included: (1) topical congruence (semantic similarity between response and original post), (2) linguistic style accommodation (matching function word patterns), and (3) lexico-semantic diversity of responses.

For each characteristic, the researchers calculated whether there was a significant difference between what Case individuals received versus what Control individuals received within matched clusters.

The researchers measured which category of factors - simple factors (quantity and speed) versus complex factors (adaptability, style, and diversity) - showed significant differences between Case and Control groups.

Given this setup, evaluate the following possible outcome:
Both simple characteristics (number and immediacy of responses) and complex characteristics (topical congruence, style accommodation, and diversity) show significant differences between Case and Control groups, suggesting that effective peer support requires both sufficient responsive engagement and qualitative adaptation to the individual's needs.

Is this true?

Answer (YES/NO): NO